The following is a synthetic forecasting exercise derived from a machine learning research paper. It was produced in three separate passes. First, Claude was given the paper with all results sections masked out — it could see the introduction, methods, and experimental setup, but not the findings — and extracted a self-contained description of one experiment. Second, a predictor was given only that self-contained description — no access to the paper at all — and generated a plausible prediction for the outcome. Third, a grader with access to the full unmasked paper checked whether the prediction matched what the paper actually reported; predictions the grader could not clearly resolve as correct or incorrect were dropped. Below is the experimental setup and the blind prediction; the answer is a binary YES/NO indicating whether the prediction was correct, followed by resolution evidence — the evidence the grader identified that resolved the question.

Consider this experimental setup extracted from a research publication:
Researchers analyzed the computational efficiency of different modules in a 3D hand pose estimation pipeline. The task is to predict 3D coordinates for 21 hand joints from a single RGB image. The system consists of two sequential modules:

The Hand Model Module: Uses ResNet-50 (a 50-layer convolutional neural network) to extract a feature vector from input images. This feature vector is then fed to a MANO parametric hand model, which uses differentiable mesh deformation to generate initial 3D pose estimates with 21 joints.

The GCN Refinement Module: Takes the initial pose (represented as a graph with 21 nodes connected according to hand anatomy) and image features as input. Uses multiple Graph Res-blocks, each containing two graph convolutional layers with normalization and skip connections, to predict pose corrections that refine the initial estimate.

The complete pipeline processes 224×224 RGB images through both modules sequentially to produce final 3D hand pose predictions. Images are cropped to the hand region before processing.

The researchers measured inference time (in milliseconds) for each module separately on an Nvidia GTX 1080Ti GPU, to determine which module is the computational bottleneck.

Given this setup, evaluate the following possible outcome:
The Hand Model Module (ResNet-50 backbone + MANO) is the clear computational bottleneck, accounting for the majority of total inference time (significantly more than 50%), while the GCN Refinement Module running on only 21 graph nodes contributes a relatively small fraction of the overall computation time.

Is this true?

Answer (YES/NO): NO